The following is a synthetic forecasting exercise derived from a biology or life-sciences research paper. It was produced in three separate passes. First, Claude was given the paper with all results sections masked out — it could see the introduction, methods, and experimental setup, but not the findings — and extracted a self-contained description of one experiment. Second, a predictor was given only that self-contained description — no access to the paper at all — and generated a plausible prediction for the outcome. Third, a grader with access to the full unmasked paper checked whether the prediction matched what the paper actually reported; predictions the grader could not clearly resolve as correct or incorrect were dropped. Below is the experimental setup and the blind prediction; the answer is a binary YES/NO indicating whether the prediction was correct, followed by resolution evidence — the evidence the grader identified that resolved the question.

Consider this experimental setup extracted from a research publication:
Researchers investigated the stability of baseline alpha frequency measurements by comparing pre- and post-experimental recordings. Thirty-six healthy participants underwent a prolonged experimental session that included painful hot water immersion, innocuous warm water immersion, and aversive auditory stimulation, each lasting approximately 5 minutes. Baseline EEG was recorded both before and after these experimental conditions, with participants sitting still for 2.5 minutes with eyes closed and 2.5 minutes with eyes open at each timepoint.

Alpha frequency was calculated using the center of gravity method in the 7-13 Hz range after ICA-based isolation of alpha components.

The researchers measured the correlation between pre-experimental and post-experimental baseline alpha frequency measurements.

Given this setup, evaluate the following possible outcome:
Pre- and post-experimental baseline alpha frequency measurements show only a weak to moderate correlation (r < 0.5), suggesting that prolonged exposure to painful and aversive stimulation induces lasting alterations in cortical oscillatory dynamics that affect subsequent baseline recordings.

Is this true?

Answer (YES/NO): NO